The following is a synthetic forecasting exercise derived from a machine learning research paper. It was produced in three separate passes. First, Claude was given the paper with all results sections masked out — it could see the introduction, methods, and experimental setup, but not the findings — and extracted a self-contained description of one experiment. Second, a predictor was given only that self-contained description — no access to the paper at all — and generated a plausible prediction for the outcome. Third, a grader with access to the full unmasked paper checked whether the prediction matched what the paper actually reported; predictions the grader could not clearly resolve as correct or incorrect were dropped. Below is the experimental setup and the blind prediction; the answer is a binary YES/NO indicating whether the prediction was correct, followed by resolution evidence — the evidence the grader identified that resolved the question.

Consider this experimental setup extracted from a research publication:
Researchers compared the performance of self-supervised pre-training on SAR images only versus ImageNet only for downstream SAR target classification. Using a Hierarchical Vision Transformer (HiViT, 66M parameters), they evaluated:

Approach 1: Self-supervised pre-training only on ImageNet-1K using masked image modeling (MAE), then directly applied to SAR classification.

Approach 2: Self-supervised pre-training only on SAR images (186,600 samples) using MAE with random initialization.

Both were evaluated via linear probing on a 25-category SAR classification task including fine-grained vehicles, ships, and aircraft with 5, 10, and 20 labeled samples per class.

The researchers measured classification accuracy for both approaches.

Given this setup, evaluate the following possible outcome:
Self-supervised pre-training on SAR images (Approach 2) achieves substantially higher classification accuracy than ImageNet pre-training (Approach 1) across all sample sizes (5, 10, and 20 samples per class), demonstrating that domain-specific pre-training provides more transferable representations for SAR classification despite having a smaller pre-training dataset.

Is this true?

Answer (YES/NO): YES